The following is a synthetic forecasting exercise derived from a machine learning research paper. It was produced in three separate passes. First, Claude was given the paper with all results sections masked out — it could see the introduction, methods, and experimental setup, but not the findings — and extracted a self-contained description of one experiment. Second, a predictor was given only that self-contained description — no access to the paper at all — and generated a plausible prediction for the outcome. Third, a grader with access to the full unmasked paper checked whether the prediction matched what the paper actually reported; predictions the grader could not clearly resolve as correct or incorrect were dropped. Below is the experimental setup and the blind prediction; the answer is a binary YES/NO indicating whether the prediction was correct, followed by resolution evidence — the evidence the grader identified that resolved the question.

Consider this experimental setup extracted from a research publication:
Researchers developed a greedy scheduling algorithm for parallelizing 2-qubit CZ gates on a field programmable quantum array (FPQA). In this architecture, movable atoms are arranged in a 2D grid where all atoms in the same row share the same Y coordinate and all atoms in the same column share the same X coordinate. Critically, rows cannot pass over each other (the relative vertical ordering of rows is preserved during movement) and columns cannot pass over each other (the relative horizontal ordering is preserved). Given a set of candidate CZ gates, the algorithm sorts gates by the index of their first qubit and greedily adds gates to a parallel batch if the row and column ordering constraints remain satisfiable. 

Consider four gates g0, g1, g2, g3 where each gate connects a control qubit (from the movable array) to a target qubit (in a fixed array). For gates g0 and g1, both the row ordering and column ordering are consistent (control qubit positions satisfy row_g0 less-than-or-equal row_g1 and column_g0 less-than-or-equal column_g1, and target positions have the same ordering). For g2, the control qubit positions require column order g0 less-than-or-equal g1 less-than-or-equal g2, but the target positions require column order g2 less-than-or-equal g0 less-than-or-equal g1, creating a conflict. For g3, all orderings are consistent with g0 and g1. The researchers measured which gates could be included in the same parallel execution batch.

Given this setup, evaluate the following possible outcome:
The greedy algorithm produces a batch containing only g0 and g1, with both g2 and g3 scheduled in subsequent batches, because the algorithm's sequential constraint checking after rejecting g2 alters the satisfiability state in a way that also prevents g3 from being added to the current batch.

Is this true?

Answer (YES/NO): NO